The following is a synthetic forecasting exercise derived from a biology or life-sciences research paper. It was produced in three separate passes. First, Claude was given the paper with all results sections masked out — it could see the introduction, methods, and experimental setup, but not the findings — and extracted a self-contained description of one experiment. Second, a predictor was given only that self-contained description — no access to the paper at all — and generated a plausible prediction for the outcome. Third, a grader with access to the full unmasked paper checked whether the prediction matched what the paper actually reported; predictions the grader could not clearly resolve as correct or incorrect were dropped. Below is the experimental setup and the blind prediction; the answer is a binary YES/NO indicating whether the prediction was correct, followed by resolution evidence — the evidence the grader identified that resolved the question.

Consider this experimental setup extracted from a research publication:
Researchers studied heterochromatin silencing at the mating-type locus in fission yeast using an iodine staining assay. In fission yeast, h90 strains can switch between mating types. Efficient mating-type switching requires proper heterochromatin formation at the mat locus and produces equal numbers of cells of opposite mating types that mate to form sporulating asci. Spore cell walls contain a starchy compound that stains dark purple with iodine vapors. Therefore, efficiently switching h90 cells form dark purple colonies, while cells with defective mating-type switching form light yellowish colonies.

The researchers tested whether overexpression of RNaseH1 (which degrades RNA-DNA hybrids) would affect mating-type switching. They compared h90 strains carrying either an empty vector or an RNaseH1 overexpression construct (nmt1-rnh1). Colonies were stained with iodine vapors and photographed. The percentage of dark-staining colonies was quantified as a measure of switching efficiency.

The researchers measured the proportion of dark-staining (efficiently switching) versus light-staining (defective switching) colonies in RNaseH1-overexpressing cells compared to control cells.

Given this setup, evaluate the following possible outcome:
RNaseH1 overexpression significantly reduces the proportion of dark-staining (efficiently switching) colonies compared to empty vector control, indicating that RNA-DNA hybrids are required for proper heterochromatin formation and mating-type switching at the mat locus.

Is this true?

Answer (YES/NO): YES